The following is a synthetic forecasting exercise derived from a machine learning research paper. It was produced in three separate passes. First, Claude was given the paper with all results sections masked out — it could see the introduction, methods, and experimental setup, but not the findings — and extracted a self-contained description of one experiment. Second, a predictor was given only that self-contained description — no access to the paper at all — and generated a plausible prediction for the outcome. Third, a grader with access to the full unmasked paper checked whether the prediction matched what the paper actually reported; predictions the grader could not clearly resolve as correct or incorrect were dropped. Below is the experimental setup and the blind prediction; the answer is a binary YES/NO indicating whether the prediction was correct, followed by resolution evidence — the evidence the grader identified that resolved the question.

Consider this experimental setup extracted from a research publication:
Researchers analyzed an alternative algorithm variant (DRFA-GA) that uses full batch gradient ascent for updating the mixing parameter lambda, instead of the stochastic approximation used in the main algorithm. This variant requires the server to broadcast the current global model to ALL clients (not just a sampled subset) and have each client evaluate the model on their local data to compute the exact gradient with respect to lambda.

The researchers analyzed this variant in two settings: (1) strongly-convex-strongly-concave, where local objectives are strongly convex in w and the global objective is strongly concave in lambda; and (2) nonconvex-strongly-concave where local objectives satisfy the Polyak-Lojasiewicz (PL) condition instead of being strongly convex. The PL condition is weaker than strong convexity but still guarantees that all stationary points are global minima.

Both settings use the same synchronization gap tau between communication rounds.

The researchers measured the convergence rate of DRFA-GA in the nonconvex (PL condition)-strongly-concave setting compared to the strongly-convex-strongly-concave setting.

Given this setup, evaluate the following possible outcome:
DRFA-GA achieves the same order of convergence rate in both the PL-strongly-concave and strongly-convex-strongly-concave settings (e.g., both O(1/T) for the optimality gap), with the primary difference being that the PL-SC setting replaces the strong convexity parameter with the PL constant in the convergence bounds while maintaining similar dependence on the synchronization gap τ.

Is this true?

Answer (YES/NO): YES